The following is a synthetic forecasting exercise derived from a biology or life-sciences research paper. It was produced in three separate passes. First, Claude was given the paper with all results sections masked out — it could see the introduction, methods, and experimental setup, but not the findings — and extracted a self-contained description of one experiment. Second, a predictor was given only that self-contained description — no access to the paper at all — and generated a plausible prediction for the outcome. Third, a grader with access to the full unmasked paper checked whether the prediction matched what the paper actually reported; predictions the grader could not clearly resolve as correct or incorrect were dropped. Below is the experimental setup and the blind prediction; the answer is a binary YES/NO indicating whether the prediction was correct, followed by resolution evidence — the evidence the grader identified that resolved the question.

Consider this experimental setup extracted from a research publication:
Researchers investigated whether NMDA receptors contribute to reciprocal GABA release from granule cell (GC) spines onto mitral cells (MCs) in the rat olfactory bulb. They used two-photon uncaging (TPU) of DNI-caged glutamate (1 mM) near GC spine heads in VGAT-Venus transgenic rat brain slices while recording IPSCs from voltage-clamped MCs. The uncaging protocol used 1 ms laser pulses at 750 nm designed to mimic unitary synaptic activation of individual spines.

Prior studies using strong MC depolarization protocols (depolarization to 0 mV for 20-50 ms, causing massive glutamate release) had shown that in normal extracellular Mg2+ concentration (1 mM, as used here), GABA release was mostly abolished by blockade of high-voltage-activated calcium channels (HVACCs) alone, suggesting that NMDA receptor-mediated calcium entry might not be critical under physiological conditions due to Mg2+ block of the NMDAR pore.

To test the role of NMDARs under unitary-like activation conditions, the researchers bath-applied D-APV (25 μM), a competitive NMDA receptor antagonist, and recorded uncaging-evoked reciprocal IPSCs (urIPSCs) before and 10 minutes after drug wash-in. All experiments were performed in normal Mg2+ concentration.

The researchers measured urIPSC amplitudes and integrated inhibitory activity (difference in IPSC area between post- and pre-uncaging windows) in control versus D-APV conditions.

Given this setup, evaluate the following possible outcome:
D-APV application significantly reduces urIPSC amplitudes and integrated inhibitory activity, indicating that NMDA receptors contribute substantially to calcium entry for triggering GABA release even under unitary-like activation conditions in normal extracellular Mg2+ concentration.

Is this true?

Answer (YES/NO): YES